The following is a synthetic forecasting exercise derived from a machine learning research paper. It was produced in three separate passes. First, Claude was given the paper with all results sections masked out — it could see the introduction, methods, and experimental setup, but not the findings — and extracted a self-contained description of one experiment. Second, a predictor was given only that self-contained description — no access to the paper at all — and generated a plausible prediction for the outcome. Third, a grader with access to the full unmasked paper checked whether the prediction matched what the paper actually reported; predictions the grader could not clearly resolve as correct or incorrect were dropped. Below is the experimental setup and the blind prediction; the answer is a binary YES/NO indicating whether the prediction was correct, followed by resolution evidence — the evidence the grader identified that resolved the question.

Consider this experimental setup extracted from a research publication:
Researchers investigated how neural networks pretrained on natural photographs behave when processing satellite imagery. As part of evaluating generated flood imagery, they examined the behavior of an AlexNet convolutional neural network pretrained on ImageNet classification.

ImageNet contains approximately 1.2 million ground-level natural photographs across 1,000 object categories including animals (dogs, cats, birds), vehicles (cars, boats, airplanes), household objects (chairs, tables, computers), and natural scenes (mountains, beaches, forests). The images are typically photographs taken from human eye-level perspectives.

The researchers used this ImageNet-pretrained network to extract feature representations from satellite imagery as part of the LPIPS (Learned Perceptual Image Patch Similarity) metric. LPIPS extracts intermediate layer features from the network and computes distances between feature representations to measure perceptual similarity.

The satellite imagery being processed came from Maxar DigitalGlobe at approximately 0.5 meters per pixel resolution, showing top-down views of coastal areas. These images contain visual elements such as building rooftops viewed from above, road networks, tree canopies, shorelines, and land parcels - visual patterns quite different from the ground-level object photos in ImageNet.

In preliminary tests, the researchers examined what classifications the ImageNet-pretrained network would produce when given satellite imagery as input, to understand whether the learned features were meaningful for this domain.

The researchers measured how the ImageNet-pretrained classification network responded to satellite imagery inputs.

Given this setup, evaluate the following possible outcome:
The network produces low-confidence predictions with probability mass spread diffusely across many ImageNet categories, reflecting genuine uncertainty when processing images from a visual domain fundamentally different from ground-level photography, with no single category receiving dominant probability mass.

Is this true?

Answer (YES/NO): NO